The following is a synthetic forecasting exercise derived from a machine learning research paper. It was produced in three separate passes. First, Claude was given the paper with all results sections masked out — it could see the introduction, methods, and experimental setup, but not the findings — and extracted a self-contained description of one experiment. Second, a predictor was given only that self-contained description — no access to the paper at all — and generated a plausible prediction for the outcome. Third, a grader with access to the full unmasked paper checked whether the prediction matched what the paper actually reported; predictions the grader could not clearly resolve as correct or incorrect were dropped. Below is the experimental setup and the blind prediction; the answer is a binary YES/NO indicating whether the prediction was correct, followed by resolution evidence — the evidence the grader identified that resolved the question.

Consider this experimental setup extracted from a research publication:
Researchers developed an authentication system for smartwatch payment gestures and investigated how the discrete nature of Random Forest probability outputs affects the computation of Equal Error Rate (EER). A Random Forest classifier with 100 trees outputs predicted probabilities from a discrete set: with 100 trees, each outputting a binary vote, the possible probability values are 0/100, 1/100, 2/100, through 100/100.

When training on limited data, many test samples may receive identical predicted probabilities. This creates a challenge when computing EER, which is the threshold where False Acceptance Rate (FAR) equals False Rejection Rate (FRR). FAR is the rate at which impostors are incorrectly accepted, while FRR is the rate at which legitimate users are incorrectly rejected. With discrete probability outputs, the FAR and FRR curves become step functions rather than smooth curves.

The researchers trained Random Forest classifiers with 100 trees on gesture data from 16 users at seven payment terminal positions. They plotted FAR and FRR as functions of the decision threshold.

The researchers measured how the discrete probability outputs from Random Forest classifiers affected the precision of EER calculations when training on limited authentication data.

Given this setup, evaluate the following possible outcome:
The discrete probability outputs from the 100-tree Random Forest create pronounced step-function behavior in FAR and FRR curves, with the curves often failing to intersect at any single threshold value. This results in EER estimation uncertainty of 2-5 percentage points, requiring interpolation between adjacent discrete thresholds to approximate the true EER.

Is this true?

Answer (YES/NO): NO